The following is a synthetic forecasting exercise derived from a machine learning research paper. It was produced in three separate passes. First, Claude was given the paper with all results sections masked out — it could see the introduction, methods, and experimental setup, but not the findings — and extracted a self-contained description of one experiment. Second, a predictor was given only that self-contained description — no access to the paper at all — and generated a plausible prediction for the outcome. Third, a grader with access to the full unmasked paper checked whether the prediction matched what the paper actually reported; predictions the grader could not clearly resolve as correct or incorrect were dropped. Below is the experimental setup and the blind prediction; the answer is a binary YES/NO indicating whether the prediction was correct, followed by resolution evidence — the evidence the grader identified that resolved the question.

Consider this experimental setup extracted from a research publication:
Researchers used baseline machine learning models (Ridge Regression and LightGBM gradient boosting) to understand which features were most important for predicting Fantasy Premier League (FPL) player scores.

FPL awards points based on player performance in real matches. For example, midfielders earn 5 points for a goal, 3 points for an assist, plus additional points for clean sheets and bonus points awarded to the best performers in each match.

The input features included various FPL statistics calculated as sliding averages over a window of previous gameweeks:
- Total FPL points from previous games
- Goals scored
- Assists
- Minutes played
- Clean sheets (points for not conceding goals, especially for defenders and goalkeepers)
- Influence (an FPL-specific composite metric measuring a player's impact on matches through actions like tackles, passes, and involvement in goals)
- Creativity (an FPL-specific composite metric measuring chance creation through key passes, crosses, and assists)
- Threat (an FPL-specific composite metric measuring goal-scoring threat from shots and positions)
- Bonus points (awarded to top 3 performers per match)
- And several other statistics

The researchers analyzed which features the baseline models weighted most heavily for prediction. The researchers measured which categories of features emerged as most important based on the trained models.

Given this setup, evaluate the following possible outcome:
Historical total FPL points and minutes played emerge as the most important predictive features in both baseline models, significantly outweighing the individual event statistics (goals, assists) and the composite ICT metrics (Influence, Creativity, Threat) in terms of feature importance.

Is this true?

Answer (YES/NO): NO